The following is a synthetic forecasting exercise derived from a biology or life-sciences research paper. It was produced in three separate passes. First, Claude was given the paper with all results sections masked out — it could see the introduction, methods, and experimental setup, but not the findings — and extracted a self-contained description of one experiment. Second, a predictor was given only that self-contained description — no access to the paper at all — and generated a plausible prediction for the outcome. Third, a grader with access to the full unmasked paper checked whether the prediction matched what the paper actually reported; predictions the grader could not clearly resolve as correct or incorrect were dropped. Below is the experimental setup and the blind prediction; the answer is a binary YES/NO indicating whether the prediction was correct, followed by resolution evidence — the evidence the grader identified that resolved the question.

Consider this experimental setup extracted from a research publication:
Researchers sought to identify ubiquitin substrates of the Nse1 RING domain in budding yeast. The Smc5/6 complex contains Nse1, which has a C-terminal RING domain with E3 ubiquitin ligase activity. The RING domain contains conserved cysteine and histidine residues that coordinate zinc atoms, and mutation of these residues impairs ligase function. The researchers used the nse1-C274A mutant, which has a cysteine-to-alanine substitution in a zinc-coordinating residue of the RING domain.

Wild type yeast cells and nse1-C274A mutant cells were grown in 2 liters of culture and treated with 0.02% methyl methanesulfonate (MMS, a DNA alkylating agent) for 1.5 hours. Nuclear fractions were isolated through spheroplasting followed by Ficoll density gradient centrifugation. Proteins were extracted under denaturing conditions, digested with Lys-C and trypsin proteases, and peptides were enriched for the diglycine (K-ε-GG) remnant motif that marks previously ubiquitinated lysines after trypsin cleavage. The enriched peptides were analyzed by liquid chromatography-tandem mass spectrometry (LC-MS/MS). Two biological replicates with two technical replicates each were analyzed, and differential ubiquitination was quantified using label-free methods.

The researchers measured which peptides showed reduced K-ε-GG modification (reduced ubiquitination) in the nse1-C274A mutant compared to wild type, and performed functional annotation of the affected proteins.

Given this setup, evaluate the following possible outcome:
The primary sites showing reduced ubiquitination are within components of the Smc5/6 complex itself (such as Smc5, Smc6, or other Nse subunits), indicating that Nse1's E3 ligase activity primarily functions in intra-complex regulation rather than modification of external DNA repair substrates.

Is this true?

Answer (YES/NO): NO